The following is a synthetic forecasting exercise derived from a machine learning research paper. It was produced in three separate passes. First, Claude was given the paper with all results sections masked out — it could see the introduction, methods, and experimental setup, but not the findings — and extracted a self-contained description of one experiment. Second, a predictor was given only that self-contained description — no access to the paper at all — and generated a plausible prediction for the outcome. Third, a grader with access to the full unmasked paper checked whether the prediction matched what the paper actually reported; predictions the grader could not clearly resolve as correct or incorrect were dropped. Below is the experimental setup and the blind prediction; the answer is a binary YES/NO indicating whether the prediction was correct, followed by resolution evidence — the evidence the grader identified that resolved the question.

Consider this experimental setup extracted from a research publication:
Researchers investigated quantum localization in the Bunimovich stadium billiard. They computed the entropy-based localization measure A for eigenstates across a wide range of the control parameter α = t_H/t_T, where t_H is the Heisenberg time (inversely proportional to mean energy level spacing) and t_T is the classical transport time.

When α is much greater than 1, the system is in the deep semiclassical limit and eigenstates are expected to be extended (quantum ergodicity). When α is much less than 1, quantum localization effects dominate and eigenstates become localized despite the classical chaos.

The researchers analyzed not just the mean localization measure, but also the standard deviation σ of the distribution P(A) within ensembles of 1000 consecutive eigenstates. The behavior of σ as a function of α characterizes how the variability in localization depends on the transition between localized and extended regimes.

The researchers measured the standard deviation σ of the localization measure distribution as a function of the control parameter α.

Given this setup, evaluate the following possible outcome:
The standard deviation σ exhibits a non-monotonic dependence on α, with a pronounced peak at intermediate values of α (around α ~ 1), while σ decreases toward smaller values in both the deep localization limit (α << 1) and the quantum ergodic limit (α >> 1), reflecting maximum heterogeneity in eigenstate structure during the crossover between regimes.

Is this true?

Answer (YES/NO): NO